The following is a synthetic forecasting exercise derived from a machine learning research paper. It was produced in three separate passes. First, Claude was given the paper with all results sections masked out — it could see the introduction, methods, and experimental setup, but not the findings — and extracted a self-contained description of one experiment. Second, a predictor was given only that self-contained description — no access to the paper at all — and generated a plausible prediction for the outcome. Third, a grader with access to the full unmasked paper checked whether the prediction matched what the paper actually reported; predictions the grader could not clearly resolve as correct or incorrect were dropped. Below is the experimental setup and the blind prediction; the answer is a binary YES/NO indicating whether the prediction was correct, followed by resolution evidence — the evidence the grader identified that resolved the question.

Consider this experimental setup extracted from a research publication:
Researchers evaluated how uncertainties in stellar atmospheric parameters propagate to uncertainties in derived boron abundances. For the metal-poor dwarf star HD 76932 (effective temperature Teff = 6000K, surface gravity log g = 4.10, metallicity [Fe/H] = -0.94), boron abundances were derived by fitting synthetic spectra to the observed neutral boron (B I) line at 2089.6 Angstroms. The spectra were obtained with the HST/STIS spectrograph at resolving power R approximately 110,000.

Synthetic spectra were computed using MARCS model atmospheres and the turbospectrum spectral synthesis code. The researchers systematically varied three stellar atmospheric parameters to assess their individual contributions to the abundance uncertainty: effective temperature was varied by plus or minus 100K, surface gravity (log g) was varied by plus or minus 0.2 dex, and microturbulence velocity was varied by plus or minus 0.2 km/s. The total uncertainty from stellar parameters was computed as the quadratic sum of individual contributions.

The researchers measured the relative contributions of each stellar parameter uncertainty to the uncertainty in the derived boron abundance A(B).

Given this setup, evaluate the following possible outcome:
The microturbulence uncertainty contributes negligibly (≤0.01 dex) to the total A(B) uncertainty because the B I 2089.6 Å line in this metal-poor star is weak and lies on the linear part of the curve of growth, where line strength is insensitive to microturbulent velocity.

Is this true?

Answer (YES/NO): NO